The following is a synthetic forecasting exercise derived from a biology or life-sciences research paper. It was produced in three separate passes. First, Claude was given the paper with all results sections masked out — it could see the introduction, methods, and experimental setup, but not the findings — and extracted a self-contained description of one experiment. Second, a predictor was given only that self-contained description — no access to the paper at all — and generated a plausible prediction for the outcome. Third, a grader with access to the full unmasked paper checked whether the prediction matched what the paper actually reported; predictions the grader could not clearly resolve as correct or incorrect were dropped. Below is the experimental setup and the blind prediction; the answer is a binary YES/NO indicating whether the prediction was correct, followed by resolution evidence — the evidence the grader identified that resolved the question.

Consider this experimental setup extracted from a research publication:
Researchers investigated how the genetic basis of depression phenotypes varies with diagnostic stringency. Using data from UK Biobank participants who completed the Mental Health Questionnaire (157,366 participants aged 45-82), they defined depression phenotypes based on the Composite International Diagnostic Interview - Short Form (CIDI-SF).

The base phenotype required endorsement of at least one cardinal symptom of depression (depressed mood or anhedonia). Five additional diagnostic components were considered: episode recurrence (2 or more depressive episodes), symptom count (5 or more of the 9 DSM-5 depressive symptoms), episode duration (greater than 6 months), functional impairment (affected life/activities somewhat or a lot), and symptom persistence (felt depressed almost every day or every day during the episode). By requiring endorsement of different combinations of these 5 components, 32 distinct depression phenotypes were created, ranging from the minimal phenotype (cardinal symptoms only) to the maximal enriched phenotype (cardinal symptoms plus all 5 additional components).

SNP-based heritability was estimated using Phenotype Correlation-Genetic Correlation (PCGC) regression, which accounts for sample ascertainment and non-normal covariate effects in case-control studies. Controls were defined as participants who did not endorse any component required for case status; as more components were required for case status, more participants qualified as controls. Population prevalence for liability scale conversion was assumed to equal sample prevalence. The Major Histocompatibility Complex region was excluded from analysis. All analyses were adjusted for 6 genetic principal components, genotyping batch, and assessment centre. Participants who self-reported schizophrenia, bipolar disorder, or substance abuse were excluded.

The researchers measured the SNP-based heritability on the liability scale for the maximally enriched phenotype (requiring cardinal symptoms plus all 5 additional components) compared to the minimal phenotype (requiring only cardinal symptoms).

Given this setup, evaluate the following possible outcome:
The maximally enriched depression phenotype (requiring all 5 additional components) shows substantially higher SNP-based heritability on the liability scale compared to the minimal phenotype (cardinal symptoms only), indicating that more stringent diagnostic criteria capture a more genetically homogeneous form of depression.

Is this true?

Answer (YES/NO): NO